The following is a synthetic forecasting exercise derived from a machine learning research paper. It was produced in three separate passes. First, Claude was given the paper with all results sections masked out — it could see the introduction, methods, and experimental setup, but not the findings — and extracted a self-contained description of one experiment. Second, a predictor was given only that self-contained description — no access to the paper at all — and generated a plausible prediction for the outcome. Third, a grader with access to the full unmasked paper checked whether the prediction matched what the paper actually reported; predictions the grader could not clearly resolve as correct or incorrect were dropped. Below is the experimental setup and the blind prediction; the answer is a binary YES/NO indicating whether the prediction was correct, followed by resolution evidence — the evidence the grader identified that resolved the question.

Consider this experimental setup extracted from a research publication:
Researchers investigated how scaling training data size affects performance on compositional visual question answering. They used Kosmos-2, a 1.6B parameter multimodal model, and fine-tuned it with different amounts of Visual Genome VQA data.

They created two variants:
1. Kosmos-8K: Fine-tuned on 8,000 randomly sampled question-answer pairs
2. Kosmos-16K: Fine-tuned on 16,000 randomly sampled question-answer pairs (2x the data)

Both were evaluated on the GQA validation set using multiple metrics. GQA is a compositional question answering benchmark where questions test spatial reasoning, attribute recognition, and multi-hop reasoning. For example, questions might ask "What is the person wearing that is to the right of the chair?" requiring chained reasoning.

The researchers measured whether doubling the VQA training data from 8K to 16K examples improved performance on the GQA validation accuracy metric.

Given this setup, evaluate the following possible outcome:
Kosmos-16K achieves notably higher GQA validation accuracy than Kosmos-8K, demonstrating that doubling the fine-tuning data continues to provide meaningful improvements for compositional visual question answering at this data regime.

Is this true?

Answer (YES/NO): NO